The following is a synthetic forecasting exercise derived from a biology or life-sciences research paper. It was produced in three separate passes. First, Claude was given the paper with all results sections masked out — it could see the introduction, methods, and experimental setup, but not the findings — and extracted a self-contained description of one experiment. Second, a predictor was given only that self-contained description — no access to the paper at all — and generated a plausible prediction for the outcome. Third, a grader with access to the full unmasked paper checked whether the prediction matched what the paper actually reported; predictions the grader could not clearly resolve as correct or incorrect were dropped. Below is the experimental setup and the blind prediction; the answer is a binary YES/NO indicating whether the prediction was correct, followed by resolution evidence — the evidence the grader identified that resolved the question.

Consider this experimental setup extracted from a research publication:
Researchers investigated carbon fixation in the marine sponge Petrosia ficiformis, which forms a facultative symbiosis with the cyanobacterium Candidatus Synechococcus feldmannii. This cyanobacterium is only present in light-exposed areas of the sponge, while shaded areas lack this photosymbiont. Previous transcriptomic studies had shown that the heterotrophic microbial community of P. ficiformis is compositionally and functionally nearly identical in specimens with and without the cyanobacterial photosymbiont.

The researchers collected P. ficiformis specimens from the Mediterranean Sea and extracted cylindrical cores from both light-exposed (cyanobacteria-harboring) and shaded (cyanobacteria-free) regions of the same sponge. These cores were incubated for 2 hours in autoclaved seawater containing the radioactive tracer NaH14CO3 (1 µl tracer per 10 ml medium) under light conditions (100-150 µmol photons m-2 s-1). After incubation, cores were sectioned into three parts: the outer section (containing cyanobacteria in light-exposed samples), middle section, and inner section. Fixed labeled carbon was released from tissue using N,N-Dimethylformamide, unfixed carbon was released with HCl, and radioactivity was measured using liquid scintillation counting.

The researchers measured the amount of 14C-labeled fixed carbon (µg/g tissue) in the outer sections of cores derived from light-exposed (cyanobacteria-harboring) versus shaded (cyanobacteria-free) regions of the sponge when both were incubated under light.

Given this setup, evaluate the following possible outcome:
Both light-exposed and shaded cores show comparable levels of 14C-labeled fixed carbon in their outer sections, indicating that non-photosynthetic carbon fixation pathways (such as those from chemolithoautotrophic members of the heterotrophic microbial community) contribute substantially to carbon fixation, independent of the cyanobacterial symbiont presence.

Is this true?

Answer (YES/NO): NO